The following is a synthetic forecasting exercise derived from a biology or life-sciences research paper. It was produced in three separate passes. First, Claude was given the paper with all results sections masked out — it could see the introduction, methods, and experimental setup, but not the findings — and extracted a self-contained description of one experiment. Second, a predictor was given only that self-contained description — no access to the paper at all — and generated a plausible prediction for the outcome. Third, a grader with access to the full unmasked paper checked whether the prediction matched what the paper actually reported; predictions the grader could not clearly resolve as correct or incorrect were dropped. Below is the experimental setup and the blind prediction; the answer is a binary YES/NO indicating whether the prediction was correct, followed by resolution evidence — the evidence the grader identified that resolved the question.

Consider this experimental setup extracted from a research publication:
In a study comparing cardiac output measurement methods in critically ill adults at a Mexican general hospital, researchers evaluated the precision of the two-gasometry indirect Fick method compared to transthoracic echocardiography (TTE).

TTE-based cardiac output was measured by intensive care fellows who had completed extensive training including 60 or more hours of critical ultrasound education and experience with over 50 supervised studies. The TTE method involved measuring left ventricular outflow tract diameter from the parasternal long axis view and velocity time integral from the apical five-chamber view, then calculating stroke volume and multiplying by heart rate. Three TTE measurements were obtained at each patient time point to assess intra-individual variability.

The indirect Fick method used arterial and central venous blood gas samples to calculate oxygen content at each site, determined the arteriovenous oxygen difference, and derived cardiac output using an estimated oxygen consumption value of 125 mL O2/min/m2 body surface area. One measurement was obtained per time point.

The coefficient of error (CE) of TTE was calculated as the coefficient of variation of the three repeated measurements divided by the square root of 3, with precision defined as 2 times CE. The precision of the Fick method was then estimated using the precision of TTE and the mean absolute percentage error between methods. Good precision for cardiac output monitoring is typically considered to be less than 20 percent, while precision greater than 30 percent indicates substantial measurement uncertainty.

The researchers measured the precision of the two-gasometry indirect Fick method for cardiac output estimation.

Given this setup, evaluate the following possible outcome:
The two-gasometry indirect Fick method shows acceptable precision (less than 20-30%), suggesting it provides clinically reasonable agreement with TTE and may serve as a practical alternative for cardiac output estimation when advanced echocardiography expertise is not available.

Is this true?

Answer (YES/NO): NO